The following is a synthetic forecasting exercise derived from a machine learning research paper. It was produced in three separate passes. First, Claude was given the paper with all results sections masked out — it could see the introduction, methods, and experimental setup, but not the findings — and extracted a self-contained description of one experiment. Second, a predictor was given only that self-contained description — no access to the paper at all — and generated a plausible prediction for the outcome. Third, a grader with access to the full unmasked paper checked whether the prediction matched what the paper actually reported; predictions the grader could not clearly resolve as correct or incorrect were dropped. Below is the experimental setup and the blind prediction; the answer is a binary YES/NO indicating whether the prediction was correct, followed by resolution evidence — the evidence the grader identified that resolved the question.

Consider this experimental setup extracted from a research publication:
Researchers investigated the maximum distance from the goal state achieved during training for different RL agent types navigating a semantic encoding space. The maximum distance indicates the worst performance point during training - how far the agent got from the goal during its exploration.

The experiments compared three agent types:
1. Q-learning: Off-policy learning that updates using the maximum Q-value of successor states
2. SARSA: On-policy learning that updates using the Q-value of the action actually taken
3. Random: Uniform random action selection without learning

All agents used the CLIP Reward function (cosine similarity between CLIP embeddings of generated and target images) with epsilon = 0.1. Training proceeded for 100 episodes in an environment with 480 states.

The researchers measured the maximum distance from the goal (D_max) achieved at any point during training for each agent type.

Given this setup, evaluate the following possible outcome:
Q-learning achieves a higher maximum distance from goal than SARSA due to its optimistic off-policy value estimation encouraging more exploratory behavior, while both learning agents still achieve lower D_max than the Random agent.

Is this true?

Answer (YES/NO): NO